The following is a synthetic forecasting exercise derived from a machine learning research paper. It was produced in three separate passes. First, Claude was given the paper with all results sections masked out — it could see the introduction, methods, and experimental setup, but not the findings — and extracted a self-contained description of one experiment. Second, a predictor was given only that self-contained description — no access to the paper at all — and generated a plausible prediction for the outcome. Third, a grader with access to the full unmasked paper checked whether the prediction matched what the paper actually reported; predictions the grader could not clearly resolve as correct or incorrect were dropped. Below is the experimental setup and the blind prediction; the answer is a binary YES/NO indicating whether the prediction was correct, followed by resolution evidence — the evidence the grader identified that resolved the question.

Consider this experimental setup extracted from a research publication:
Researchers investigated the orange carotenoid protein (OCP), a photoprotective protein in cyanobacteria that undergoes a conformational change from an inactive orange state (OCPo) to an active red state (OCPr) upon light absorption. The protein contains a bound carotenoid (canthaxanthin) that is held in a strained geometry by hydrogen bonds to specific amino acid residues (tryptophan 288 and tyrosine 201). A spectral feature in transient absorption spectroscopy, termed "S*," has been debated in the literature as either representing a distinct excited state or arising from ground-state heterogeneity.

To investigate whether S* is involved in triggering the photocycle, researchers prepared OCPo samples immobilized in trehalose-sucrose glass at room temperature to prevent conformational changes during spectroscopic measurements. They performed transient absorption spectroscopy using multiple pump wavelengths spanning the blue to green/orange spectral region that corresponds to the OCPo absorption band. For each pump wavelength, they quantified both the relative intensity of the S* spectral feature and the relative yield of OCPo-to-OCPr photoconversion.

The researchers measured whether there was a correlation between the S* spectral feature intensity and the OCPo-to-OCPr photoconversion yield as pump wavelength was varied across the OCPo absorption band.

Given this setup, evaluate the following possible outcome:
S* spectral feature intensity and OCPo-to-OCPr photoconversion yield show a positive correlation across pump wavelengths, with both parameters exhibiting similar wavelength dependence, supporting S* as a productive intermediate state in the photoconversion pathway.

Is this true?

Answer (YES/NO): NO